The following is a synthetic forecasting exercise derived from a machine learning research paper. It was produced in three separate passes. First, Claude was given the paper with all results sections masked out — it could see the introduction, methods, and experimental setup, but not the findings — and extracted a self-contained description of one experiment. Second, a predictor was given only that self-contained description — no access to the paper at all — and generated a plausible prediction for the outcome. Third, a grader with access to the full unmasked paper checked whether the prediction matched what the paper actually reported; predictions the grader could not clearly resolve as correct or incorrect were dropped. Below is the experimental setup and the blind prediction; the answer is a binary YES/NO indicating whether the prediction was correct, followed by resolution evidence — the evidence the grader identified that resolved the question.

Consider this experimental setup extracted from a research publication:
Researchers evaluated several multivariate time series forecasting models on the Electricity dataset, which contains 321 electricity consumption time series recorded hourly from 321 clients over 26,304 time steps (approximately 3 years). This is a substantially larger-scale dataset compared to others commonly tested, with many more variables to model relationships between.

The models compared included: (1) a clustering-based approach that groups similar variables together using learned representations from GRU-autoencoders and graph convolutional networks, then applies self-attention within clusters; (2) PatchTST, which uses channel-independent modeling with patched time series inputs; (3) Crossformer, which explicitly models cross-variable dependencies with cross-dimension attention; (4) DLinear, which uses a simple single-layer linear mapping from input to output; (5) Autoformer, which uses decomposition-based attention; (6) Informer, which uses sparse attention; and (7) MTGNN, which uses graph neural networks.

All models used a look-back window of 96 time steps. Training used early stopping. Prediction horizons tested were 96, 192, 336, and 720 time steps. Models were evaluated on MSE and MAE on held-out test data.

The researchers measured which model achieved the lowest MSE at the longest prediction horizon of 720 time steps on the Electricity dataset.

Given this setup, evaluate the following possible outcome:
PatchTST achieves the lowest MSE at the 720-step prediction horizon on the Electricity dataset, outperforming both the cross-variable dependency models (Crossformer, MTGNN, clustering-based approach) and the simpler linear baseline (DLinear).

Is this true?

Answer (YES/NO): NO